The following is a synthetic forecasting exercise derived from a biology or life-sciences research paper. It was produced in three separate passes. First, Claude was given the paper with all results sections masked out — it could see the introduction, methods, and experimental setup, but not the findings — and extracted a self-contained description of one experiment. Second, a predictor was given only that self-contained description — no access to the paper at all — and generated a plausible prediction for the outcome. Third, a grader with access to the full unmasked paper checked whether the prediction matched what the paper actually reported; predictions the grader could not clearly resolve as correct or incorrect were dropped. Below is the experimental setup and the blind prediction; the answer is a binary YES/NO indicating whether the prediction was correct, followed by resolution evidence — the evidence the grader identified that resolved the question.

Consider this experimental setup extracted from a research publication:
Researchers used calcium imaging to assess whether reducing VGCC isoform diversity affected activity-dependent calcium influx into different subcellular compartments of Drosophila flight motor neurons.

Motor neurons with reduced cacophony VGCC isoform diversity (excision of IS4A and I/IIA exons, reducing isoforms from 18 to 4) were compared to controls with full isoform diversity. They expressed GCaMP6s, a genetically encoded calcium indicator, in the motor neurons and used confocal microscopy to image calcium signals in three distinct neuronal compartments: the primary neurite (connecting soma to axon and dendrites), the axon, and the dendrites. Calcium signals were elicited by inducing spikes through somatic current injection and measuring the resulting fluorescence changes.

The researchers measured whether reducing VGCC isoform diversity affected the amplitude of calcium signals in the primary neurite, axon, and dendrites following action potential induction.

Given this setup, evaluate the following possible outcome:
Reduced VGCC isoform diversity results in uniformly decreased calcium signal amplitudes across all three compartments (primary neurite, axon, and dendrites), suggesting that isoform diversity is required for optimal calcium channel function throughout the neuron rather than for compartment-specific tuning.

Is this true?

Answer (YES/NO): NO